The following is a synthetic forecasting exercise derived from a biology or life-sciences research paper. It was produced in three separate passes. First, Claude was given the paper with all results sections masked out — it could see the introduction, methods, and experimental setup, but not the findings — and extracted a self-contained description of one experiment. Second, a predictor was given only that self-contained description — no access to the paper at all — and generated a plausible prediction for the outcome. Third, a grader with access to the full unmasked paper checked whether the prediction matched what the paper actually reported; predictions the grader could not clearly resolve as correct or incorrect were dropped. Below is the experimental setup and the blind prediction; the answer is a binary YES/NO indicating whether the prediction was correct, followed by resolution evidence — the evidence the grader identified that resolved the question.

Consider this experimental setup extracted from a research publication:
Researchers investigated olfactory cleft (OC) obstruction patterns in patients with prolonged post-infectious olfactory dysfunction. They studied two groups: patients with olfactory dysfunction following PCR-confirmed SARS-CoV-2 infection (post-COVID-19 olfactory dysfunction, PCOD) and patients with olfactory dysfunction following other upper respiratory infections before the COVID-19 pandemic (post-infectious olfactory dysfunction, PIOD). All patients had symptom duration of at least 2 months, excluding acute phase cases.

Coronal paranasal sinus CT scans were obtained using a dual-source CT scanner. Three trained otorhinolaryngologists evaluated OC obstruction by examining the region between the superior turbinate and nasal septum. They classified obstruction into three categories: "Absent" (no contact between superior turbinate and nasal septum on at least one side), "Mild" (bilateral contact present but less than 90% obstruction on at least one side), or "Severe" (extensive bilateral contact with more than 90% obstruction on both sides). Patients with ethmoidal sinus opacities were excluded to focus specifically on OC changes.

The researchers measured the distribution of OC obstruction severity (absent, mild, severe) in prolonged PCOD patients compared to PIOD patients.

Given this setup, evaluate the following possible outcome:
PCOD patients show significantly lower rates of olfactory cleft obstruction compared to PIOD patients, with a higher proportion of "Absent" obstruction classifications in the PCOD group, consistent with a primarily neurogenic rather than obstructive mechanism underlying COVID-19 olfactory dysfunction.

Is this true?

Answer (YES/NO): NO